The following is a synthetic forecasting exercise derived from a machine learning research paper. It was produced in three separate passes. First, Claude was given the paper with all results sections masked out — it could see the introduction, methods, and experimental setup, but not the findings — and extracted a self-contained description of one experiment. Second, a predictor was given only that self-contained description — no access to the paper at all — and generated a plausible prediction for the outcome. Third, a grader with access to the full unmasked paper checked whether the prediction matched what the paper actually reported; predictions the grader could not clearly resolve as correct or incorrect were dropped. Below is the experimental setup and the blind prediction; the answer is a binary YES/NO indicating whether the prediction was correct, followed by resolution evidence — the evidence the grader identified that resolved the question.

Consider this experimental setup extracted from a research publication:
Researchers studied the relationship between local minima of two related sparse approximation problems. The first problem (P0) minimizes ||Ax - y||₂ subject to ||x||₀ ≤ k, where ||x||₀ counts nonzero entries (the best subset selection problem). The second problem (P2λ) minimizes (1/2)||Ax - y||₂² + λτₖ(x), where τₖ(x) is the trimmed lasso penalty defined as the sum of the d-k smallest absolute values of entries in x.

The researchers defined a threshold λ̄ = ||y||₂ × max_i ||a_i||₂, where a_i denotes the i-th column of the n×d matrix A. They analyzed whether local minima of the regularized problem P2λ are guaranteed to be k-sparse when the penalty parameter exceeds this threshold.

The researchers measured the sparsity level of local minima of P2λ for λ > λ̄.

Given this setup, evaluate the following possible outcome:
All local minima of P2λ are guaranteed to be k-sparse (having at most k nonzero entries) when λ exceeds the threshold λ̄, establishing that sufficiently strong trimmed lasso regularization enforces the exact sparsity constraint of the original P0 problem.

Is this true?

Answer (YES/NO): YES